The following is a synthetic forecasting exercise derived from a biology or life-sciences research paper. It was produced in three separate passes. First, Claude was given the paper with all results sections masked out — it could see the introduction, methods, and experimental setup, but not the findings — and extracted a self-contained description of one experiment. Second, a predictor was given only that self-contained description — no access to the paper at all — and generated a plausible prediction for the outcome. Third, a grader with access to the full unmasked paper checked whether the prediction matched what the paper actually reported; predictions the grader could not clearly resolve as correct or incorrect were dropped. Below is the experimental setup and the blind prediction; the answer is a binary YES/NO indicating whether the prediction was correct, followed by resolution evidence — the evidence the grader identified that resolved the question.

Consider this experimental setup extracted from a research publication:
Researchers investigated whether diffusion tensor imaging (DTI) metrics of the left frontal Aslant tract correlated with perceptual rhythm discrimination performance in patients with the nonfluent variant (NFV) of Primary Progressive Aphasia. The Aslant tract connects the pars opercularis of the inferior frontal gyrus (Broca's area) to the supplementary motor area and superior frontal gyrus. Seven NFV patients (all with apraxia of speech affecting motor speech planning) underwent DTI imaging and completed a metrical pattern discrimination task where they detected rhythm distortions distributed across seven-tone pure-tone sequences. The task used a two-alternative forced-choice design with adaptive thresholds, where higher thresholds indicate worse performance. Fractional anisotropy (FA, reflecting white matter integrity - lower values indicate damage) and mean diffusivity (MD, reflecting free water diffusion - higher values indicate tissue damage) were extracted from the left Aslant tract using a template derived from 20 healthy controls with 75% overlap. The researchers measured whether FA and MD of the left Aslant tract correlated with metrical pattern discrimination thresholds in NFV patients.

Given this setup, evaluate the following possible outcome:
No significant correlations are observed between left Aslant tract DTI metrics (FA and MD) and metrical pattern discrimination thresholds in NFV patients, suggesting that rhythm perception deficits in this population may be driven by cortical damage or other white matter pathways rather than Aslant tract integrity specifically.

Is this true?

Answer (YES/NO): NO